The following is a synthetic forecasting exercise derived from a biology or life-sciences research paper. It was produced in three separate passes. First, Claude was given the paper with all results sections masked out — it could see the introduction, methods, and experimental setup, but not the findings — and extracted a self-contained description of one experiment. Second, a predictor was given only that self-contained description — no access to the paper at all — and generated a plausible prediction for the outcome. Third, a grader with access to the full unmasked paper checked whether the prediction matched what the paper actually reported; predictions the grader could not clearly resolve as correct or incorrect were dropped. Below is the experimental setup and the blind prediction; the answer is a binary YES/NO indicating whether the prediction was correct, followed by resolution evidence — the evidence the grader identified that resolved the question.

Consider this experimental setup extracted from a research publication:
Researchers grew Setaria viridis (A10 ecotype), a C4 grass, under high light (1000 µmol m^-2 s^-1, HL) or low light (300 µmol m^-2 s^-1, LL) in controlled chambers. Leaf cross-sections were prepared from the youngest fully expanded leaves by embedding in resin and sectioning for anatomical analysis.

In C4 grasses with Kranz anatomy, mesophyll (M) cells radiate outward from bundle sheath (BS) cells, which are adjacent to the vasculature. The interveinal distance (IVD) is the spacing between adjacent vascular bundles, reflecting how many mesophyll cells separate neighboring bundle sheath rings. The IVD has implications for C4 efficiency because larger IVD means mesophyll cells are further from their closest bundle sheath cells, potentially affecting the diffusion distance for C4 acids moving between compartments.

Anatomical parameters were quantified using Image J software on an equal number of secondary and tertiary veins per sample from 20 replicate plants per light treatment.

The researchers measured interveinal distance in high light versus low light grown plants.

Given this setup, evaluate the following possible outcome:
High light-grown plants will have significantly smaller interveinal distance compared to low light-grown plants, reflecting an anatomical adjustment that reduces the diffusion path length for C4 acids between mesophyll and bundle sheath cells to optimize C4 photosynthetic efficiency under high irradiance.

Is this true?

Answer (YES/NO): NO